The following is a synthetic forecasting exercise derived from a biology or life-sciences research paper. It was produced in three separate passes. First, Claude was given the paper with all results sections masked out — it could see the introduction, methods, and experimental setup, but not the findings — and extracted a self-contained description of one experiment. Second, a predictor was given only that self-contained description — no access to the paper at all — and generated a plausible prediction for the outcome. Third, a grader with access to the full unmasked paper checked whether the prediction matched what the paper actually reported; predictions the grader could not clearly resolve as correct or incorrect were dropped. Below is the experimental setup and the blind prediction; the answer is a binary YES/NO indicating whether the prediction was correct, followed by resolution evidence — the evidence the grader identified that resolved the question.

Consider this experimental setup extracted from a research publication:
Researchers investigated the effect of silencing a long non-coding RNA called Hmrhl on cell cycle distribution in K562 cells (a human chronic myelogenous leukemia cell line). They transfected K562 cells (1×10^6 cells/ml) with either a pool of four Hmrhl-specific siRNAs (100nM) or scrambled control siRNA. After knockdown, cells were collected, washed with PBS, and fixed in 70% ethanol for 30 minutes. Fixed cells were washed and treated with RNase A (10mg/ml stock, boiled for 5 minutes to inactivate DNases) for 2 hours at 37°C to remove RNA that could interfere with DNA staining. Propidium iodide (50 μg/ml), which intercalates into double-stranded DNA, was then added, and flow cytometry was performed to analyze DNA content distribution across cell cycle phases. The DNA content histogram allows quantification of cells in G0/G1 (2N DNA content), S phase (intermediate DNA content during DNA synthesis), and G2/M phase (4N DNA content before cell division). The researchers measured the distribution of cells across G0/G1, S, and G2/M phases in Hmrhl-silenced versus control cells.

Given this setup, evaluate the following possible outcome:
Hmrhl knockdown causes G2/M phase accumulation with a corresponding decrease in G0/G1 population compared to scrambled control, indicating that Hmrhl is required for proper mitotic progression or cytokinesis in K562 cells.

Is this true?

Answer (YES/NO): NO